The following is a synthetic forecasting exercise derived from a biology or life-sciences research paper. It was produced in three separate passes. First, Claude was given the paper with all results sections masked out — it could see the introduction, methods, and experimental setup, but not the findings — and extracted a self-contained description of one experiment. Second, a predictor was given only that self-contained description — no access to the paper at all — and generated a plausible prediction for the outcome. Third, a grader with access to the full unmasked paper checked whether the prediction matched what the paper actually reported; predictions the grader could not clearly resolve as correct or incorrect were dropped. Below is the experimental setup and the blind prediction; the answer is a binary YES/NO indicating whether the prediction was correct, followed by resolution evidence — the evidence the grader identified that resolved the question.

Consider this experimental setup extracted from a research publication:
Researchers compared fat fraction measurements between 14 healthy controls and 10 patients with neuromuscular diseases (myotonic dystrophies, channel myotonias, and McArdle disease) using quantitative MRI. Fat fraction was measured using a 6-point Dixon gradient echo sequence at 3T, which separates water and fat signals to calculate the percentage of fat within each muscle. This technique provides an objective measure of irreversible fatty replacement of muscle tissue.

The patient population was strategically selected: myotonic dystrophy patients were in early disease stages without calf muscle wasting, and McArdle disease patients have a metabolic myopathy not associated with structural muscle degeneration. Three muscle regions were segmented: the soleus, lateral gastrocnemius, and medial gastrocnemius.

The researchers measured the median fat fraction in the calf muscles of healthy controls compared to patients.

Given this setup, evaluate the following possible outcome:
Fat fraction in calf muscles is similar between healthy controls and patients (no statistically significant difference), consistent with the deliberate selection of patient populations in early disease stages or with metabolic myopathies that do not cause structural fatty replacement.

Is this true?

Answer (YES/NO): YES